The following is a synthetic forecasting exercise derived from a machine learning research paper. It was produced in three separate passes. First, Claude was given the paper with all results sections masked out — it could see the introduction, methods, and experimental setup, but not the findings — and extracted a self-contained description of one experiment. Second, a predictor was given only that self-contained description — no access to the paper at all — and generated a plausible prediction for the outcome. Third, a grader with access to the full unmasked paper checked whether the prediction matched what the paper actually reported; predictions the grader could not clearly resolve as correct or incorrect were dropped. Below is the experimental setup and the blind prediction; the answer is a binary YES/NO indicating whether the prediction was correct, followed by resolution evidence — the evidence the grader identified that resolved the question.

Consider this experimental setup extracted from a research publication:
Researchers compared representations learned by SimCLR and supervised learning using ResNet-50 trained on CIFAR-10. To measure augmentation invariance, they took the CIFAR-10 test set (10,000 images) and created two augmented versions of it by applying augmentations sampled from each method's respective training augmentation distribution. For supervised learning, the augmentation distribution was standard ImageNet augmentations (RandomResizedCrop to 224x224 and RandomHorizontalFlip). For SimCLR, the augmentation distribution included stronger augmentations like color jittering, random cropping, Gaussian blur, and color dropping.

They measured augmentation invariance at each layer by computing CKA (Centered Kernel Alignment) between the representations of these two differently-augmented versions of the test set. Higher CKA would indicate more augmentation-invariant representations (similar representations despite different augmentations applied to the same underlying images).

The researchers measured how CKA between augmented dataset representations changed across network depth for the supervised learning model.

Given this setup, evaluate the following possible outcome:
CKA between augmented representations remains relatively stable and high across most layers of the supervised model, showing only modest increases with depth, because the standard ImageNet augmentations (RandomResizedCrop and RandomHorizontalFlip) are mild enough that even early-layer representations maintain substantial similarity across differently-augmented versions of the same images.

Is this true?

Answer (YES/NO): NO